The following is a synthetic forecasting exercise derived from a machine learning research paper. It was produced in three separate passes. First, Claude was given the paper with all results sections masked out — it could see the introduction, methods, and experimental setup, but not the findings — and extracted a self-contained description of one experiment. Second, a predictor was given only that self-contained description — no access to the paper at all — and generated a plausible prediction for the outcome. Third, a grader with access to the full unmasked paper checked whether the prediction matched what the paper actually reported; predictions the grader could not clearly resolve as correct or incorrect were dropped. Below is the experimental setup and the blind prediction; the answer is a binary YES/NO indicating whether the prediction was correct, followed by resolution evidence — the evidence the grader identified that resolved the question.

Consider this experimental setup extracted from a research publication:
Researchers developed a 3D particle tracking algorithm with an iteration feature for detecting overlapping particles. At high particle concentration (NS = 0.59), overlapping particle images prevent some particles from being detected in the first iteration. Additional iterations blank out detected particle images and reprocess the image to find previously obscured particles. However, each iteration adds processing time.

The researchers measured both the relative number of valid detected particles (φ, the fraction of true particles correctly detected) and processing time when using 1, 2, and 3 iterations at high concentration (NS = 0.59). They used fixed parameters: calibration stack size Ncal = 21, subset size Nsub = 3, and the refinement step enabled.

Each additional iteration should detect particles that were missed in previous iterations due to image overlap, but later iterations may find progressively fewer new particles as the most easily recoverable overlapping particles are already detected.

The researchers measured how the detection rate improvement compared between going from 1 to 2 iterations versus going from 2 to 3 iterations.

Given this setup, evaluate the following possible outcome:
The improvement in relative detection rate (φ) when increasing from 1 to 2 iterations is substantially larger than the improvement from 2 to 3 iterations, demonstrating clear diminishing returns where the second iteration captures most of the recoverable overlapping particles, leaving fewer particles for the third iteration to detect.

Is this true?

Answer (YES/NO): YES